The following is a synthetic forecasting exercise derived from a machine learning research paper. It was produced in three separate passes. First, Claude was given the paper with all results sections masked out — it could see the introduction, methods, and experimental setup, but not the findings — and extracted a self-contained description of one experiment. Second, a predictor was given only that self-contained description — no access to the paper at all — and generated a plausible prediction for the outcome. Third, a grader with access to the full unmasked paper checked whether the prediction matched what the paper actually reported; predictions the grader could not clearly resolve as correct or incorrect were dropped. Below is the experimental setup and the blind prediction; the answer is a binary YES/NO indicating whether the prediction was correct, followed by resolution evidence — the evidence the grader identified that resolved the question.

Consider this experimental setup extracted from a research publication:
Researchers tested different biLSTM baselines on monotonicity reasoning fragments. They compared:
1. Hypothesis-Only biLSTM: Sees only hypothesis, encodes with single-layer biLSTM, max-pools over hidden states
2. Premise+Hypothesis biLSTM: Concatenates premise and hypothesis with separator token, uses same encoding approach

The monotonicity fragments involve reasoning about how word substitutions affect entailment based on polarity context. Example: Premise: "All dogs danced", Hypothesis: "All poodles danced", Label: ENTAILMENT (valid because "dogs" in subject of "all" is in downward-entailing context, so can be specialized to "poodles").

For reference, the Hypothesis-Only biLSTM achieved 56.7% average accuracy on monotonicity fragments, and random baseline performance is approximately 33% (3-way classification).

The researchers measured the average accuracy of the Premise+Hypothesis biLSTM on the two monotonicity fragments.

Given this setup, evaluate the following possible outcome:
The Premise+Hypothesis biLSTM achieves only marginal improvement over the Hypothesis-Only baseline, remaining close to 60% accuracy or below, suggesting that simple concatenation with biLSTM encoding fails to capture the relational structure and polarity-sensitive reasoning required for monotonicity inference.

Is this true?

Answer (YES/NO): YES